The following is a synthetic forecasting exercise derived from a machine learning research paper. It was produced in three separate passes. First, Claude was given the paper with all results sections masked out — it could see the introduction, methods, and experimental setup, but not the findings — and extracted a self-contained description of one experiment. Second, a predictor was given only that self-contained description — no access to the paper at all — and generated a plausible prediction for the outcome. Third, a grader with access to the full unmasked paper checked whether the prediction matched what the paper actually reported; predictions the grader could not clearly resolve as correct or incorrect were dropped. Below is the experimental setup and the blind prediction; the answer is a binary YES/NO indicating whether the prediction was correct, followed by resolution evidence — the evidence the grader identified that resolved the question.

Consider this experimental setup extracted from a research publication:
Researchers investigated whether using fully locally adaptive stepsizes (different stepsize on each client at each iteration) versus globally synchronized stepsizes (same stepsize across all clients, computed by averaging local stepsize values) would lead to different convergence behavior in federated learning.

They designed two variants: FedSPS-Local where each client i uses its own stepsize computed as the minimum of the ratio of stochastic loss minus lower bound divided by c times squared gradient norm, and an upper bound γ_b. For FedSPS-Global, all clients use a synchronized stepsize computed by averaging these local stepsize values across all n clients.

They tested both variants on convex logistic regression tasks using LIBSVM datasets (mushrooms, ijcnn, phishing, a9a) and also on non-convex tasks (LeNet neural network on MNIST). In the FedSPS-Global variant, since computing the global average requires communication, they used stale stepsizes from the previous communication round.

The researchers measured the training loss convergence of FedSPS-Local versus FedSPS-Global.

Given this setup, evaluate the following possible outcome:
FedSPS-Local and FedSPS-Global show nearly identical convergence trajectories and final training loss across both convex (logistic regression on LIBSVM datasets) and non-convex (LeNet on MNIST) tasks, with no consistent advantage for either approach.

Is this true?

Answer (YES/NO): YES